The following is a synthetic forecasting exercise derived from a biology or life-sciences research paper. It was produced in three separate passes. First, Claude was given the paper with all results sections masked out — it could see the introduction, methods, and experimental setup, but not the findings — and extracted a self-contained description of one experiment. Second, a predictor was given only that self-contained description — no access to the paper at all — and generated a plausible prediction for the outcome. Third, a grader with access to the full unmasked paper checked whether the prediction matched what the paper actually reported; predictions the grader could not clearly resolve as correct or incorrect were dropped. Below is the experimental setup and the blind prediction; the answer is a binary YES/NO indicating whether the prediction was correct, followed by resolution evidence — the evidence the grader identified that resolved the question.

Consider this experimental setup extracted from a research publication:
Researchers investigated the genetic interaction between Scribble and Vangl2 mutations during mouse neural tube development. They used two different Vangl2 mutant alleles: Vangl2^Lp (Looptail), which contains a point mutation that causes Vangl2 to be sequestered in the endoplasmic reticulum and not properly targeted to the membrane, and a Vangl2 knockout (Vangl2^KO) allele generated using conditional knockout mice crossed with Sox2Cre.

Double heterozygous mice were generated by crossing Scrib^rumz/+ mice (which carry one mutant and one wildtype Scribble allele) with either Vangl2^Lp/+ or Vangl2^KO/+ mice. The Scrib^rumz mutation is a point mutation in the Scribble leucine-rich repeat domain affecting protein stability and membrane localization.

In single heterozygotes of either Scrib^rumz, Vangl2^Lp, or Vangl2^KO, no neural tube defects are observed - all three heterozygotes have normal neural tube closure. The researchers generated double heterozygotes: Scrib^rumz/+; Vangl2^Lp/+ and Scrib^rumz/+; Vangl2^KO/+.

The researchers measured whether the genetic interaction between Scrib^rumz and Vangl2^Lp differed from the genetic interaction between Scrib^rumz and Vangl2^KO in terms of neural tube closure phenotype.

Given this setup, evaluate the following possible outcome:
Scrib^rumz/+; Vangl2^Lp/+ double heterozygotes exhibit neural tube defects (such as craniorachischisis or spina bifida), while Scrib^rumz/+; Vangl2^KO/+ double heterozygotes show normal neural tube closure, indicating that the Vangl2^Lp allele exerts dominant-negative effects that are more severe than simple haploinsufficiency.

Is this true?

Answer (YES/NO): YES